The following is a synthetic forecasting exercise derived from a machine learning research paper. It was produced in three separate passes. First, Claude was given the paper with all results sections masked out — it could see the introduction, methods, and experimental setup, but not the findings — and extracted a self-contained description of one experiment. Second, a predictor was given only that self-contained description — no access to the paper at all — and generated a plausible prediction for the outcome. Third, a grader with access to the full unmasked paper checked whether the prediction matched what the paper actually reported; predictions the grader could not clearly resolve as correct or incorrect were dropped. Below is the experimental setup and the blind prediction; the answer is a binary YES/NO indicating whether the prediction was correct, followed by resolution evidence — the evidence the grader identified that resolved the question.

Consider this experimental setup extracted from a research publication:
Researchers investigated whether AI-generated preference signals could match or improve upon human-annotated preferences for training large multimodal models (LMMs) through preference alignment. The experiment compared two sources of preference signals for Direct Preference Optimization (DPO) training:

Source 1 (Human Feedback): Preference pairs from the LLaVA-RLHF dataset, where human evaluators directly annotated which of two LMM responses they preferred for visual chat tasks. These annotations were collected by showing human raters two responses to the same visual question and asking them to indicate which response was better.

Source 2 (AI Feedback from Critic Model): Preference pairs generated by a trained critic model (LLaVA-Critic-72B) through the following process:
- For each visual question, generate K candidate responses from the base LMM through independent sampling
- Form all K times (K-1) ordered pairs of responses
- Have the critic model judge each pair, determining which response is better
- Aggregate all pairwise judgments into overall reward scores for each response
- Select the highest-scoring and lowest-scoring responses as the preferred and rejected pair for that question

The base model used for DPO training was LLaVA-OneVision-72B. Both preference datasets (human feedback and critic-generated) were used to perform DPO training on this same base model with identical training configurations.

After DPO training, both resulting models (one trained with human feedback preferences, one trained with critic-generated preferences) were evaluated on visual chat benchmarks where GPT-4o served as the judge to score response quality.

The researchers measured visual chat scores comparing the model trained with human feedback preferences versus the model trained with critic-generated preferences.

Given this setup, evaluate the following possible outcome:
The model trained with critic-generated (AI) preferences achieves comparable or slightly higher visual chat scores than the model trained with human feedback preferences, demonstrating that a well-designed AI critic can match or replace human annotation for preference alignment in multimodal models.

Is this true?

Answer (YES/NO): YES